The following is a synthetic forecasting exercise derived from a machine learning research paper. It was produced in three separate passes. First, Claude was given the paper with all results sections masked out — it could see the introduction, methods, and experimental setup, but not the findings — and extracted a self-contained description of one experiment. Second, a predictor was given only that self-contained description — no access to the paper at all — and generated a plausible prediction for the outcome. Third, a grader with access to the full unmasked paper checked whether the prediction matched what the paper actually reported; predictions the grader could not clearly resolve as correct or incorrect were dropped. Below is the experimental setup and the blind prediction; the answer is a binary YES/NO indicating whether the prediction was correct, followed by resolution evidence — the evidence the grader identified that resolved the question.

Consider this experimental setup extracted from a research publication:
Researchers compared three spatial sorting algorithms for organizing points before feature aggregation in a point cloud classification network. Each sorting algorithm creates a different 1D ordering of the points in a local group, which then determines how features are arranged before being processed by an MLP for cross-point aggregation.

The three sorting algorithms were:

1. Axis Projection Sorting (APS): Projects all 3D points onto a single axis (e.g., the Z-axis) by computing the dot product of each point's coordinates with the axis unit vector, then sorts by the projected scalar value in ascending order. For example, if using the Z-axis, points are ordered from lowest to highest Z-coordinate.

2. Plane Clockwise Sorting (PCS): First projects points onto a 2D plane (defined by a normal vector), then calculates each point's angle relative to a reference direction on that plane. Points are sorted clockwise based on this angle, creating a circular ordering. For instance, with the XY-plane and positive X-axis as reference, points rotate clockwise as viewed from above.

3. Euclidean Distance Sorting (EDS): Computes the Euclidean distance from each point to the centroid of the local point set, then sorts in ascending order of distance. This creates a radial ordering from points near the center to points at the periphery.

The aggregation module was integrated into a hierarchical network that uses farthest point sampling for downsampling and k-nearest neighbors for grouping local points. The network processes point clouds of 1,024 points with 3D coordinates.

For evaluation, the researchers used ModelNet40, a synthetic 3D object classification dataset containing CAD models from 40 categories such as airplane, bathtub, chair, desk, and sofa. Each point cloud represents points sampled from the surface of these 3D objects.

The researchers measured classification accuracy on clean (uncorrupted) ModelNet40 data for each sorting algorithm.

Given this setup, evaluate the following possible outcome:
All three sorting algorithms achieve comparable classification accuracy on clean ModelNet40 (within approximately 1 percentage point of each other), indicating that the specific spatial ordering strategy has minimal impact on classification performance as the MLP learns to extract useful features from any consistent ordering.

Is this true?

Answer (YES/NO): NO